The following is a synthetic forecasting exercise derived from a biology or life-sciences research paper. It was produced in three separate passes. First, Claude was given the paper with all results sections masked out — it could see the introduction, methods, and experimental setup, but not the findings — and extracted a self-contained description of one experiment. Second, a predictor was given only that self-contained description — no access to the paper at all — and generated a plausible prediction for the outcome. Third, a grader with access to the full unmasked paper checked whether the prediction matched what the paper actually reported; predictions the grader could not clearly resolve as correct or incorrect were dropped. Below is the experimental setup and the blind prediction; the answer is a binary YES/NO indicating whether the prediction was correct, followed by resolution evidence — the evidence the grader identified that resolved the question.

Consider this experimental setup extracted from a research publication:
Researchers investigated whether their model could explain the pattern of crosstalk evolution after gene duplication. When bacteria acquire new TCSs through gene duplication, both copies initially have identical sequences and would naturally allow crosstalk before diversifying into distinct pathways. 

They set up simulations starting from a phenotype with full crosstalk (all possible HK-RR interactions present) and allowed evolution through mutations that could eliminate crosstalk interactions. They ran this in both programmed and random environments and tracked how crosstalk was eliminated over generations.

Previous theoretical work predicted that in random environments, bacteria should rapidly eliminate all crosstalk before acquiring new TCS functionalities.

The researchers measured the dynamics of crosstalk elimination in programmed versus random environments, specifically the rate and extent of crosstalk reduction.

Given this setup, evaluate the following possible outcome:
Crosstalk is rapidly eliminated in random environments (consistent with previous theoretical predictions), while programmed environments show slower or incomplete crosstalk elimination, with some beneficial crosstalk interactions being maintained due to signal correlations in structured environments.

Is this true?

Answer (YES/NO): YES